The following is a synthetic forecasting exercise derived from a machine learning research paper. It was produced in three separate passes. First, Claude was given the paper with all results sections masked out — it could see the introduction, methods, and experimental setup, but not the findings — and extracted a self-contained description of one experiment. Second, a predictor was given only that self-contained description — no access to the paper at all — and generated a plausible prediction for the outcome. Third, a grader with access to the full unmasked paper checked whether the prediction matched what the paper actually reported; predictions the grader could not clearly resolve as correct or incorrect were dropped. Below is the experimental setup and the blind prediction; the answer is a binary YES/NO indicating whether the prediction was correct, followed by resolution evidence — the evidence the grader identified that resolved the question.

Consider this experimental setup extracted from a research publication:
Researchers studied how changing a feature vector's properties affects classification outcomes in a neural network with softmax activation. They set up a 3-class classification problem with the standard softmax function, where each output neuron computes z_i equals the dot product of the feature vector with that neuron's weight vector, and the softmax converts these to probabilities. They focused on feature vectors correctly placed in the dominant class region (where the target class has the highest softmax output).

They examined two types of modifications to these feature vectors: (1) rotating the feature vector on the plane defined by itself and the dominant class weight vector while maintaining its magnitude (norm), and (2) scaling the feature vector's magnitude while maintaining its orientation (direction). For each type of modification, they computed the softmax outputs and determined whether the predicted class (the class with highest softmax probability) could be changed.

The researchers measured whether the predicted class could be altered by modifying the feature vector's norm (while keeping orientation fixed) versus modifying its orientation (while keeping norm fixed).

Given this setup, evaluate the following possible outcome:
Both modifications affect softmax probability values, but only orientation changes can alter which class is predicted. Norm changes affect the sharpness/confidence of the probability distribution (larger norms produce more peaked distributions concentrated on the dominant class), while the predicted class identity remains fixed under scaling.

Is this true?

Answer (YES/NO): YES